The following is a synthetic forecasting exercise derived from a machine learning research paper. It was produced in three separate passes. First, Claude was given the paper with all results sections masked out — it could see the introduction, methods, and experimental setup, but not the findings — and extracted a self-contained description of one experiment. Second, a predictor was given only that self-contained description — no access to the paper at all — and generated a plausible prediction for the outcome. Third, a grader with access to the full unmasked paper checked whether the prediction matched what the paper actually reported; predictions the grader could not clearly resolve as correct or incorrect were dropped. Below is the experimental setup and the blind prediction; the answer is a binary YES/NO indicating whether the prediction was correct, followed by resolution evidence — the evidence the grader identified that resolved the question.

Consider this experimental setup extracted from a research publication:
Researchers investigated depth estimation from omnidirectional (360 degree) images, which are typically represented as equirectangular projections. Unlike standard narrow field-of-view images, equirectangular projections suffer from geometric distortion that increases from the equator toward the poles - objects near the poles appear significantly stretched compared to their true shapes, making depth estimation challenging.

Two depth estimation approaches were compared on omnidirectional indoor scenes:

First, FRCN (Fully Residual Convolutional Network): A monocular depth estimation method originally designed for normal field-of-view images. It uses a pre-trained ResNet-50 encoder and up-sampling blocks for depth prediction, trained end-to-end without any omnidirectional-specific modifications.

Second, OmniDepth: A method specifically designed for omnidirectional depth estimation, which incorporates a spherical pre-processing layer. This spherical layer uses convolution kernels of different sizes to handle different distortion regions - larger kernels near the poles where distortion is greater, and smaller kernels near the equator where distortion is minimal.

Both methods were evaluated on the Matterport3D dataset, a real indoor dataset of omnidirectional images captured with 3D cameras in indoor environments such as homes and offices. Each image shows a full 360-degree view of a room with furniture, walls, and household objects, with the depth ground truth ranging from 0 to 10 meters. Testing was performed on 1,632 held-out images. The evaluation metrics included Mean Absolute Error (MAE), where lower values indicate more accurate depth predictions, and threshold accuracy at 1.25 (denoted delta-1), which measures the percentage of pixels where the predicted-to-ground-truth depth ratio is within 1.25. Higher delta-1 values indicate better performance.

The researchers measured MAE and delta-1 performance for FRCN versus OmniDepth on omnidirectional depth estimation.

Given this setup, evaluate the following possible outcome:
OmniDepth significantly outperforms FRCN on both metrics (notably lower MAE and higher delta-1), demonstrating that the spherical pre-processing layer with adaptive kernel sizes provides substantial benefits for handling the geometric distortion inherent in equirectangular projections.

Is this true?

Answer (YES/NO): NO